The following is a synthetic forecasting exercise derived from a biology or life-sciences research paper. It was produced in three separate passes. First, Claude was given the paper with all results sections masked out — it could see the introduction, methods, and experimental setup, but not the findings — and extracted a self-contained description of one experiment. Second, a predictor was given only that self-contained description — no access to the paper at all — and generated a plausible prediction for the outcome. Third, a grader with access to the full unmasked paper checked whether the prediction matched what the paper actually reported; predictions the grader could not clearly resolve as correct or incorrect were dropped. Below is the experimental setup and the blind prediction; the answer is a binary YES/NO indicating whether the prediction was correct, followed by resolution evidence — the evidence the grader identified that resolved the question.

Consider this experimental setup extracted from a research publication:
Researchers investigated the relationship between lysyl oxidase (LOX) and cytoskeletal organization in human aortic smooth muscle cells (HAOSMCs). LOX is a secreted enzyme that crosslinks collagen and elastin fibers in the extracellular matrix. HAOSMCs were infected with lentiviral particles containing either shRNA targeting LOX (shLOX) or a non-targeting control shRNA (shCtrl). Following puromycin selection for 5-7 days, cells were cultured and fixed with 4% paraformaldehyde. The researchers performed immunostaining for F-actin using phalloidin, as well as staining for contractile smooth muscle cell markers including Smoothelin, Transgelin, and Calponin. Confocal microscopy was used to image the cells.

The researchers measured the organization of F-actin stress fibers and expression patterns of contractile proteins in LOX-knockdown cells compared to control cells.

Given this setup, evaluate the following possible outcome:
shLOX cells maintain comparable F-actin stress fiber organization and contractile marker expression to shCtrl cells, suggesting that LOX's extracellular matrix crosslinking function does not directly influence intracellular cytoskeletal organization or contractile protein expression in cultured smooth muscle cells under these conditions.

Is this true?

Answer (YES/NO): NO